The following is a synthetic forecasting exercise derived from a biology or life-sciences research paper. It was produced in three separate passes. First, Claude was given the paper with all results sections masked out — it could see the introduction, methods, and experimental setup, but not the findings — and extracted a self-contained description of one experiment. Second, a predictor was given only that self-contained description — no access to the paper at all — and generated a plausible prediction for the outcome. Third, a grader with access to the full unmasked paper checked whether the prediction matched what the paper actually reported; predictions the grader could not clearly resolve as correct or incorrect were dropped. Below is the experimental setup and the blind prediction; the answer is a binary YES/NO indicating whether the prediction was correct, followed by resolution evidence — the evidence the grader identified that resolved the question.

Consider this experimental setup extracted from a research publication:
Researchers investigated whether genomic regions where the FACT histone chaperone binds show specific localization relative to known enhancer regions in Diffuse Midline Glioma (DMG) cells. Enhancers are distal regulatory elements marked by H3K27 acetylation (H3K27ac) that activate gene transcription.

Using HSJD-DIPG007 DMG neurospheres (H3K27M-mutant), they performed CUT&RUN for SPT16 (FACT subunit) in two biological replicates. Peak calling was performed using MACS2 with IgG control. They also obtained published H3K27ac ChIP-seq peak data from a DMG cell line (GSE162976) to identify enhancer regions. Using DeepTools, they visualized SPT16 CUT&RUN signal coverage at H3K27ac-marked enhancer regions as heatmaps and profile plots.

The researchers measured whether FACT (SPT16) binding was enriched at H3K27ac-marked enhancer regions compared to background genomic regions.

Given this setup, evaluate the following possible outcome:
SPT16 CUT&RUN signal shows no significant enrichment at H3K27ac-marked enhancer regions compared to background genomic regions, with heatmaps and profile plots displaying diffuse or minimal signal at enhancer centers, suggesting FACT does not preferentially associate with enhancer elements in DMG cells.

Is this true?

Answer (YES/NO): NO